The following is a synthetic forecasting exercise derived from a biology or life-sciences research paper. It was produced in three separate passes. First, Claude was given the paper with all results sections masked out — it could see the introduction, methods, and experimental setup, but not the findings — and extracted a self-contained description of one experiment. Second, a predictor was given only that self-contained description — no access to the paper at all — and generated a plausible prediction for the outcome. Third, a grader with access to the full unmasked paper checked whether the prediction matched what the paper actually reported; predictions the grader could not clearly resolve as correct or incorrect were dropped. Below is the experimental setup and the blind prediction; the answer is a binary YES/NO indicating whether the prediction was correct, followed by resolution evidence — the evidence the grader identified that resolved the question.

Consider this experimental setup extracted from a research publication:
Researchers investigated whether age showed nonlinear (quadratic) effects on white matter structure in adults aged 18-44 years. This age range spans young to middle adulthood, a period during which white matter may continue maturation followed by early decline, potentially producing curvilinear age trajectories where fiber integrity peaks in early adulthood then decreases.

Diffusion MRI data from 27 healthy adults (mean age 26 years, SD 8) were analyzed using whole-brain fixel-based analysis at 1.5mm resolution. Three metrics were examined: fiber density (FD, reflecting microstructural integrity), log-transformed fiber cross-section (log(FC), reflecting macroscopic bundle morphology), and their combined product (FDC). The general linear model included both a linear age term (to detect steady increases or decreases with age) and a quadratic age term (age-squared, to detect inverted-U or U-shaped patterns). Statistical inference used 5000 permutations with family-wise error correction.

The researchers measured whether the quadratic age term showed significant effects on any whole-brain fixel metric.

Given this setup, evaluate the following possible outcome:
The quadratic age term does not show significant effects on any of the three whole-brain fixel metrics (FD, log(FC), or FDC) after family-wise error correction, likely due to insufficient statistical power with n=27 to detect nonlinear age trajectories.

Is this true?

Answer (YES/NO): NO